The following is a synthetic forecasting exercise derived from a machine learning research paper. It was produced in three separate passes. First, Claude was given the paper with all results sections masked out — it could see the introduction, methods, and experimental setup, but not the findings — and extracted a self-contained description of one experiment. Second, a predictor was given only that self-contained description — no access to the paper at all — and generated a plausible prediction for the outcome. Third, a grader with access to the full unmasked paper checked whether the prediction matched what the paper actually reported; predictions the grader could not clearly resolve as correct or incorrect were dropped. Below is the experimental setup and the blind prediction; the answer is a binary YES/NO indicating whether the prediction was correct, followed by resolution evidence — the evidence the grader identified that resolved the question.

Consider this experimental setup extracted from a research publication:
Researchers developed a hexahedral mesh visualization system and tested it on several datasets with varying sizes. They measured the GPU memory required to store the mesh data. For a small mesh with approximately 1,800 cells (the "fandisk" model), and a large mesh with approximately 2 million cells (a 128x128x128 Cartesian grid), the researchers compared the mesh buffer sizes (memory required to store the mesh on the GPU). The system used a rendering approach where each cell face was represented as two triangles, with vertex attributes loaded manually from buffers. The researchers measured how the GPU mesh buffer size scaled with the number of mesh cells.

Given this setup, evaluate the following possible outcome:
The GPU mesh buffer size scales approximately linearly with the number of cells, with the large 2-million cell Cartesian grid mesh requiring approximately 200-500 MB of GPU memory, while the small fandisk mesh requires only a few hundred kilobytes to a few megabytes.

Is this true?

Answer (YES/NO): NO